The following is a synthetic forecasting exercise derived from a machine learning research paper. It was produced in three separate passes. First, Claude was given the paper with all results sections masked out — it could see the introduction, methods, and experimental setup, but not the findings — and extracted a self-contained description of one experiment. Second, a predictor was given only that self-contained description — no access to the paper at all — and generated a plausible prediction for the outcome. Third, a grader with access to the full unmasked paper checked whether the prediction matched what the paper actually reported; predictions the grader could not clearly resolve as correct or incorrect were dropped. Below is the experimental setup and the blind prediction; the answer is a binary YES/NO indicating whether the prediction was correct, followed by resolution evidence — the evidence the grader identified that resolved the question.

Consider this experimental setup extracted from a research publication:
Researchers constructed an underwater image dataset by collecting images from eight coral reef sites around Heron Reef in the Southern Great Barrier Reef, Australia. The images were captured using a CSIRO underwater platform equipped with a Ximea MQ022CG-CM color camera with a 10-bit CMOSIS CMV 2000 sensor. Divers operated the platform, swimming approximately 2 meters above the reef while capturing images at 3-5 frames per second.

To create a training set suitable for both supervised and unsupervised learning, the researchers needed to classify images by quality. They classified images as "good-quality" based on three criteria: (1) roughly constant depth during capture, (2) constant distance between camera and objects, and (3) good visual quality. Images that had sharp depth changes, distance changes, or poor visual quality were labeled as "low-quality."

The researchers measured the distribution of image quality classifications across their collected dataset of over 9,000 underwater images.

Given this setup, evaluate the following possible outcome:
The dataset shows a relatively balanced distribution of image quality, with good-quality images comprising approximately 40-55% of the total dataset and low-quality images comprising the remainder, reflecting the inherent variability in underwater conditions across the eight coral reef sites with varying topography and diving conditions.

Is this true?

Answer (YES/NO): NO